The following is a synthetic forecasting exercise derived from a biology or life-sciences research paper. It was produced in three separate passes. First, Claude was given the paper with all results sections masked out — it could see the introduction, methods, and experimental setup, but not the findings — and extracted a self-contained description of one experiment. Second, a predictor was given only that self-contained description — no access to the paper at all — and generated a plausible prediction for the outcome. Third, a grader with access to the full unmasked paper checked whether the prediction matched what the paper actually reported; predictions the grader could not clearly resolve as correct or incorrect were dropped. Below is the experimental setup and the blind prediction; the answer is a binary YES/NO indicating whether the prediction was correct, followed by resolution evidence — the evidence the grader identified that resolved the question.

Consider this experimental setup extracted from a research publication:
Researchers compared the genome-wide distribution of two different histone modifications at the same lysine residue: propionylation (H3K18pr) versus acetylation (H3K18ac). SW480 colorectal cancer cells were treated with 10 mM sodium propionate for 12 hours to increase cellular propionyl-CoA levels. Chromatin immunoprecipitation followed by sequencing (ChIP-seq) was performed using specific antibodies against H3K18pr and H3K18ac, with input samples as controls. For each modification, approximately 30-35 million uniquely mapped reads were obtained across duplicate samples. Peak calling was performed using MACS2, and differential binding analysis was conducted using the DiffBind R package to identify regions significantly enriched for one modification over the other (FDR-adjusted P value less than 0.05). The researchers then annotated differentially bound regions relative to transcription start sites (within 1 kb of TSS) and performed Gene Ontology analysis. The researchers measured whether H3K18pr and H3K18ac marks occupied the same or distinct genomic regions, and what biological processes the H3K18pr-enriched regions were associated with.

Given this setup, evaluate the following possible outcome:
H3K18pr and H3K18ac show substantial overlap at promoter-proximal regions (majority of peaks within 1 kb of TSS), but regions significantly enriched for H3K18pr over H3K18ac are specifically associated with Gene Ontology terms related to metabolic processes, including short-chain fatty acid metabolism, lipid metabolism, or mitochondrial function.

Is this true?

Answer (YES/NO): NO